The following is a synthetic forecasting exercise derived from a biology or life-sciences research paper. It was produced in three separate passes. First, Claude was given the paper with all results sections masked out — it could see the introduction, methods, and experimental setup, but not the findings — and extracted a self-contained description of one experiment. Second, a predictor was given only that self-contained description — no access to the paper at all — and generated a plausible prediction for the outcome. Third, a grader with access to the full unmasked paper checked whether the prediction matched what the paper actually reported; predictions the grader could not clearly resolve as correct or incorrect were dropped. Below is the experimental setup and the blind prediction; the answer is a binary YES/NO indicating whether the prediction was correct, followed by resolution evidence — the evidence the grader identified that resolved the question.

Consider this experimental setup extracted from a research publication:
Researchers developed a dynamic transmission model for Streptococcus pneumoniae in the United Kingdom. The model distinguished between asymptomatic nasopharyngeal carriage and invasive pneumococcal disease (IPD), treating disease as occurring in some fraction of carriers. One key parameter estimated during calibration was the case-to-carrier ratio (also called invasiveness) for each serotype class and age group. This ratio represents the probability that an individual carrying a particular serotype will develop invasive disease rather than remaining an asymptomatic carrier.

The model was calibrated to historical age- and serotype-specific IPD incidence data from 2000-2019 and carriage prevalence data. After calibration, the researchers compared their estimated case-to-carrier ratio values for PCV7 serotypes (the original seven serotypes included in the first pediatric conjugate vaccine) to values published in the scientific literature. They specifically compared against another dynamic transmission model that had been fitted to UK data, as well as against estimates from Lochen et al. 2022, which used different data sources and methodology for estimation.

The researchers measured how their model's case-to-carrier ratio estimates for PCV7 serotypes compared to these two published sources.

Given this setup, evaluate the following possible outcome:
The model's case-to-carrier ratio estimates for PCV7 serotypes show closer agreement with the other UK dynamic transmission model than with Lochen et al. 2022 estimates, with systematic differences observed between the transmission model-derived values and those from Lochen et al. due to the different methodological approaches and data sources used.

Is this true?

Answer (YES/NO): YES